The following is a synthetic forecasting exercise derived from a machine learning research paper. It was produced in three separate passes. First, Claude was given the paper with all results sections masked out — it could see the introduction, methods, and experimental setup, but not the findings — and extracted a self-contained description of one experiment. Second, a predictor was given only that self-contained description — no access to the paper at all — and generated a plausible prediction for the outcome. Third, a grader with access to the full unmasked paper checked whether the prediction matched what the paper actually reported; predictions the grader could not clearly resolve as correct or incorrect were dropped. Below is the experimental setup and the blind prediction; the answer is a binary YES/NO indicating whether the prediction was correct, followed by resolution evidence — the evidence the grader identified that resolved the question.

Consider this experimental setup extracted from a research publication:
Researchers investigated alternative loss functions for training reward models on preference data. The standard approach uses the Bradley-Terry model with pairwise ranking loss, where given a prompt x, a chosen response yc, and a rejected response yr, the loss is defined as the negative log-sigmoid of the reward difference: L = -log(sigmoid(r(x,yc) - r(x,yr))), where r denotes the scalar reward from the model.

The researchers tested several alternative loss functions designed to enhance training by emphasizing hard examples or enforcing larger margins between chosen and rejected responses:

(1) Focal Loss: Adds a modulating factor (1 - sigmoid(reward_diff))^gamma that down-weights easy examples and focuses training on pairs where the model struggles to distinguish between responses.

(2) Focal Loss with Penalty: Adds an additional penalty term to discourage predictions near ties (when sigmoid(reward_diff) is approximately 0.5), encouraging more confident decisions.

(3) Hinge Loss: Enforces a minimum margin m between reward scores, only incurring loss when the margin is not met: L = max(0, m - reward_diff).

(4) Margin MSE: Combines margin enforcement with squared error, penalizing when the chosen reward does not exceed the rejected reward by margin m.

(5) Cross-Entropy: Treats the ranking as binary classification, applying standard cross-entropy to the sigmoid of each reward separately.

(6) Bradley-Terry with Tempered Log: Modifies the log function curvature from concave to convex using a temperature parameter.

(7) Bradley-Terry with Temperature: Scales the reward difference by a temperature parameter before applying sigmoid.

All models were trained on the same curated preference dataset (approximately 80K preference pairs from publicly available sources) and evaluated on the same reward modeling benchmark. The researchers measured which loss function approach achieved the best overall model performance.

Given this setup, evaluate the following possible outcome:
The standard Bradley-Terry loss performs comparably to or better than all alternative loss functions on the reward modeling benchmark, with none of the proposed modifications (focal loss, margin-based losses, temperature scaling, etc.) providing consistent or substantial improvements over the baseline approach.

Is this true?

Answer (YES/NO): YES